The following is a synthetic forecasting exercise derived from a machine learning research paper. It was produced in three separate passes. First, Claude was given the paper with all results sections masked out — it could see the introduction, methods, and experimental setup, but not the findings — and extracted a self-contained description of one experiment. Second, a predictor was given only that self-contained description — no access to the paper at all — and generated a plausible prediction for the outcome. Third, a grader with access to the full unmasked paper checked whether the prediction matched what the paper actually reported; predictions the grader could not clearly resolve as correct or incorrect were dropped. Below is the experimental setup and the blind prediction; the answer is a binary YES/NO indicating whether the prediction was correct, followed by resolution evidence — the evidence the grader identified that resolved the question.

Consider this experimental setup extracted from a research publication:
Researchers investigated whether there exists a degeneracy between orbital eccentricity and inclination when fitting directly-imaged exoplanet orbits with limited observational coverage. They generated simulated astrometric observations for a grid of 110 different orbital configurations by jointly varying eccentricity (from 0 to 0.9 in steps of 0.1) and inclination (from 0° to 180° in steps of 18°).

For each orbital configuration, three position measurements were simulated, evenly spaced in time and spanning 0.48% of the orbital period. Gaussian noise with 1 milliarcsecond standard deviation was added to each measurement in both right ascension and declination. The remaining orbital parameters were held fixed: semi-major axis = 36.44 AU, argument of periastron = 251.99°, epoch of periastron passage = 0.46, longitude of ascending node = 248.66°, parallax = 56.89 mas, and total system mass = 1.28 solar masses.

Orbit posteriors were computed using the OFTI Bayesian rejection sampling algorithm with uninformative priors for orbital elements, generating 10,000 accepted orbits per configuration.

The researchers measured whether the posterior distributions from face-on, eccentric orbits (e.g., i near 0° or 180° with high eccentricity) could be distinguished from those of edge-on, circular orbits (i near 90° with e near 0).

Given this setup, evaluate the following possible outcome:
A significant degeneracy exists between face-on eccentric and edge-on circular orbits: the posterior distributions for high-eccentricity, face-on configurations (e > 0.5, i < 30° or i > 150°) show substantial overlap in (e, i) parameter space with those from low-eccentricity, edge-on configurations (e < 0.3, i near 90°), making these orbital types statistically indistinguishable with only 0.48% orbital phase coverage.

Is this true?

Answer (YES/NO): YES